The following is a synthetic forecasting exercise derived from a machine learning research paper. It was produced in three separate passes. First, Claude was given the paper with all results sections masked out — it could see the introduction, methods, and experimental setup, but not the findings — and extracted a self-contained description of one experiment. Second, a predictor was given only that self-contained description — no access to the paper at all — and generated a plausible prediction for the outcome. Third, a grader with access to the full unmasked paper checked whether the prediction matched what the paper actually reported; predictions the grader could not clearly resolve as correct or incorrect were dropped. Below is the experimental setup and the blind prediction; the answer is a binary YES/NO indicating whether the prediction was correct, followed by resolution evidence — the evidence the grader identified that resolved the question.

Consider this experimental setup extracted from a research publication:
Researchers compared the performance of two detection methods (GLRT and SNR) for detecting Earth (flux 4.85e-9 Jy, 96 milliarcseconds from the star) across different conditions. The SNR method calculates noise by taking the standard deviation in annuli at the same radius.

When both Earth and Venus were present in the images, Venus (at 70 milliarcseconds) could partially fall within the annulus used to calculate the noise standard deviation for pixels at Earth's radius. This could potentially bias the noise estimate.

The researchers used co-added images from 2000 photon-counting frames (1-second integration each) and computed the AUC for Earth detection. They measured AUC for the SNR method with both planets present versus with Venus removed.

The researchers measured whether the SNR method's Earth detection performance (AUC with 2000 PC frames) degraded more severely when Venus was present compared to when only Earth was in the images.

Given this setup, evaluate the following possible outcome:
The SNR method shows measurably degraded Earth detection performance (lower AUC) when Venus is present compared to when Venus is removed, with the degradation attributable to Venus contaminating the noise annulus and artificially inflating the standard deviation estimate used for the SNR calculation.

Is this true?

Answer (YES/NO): YES